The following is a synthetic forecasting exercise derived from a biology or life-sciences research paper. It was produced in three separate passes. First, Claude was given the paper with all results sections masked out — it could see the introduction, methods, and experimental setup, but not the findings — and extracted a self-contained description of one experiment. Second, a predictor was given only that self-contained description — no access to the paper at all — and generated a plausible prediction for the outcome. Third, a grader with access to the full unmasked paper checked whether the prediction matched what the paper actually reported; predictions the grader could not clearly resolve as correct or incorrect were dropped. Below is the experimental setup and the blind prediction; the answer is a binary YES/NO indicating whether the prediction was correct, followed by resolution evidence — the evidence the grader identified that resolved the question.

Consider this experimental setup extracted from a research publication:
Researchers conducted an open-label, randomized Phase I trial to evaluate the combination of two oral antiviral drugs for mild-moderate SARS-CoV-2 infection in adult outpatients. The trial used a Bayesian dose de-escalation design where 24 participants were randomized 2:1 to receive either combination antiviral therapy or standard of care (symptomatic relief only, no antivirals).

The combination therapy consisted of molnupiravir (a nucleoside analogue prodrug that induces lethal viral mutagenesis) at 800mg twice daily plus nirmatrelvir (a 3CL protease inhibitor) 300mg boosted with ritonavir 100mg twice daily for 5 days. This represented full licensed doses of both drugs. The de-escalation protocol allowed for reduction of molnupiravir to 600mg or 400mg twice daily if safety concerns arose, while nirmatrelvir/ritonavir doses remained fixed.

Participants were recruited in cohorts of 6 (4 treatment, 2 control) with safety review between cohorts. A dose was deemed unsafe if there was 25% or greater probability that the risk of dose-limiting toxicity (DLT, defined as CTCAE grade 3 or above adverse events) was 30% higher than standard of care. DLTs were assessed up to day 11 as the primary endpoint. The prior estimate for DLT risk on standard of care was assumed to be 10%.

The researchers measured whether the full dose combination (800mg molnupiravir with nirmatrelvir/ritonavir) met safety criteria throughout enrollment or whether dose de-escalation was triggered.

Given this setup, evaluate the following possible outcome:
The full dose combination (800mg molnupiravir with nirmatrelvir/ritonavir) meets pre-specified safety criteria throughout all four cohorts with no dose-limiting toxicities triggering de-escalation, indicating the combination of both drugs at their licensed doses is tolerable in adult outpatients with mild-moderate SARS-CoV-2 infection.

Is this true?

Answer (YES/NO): YES